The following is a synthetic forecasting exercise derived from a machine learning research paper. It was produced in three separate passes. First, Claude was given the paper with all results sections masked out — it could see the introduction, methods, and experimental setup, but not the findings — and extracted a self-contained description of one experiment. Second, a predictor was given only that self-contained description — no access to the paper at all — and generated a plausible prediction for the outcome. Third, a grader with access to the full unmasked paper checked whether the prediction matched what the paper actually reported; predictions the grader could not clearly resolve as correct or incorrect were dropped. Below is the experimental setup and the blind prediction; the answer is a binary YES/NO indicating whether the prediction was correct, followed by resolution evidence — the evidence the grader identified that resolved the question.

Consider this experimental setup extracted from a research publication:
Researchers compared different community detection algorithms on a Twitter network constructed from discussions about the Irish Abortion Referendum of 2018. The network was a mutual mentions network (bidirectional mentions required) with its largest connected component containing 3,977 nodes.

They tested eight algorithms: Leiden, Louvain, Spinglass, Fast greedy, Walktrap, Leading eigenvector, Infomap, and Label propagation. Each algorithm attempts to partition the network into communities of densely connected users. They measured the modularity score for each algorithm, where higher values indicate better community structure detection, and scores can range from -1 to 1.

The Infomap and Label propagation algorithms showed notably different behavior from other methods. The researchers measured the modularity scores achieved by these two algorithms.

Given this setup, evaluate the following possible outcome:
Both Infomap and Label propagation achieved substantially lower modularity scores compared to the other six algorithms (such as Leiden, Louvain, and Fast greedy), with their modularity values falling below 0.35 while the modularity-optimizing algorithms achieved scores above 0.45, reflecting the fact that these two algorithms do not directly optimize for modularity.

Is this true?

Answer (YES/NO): NO